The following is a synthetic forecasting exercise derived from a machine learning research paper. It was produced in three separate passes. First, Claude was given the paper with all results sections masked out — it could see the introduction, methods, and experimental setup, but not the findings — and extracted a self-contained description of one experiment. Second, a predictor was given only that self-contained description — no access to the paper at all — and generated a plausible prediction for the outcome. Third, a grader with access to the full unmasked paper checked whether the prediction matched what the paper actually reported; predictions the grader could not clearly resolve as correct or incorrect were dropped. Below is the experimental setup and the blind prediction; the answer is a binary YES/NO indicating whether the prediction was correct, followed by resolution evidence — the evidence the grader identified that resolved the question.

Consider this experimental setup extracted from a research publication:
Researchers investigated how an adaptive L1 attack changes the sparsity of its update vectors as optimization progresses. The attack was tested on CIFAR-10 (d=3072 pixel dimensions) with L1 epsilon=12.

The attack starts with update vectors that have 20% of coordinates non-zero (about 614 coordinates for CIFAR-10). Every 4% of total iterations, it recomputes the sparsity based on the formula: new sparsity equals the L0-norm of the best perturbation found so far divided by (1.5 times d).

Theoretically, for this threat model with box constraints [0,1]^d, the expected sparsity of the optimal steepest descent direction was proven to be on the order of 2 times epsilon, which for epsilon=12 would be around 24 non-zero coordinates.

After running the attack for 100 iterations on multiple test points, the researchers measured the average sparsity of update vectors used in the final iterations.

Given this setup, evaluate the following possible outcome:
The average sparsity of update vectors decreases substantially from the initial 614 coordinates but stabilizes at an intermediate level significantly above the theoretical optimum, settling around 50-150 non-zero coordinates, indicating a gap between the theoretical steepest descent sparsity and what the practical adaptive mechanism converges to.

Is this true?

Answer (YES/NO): NO